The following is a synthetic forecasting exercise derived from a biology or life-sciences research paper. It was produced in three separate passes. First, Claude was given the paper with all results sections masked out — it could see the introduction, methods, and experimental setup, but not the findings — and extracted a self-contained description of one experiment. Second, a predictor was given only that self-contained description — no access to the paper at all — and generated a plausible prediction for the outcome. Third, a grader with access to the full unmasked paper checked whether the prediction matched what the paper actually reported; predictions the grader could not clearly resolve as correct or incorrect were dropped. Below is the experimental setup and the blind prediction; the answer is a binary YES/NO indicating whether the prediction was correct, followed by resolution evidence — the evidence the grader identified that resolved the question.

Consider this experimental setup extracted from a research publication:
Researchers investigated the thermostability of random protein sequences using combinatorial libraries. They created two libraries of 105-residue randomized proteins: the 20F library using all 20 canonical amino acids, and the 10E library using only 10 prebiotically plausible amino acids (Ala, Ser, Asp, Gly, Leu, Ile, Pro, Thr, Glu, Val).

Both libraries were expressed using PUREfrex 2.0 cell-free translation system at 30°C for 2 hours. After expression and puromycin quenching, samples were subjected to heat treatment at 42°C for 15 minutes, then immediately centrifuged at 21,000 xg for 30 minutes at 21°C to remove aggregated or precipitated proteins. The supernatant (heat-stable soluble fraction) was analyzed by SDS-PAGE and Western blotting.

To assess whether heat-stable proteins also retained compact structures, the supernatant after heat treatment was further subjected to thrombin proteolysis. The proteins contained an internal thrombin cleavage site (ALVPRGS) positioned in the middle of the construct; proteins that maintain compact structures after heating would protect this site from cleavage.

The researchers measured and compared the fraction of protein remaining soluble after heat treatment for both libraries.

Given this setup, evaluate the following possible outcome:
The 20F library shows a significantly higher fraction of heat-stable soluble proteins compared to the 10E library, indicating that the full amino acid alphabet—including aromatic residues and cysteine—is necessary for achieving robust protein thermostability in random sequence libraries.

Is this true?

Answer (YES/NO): NO